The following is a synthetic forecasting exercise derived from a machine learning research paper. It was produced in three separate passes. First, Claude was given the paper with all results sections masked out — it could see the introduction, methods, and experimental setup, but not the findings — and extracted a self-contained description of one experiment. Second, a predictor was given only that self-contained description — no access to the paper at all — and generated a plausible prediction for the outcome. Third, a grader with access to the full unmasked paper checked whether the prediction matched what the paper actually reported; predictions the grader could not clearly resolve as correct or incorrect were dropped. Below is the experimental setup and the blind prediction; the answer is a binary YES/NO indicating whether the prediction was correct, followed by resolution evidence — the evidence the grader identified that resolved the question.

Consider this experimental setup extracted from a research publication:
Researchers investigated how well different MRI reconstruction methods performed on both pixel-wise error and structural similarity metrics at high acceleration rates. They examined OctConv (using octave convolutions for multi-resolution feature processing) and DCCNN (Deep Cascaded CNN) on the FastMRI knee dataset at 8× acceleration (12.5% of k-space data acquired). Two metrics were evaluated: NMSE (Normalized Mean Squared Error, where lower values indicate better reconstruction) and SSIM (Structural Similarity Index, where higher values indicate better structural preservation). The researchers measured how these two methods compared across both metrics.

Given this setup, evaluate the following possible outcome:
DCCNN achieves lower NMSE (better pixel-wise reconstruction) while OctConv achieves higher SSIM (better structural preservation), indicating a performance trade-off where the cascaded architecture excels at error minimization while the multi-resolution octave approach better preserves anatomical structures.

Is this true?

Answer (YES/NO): NO